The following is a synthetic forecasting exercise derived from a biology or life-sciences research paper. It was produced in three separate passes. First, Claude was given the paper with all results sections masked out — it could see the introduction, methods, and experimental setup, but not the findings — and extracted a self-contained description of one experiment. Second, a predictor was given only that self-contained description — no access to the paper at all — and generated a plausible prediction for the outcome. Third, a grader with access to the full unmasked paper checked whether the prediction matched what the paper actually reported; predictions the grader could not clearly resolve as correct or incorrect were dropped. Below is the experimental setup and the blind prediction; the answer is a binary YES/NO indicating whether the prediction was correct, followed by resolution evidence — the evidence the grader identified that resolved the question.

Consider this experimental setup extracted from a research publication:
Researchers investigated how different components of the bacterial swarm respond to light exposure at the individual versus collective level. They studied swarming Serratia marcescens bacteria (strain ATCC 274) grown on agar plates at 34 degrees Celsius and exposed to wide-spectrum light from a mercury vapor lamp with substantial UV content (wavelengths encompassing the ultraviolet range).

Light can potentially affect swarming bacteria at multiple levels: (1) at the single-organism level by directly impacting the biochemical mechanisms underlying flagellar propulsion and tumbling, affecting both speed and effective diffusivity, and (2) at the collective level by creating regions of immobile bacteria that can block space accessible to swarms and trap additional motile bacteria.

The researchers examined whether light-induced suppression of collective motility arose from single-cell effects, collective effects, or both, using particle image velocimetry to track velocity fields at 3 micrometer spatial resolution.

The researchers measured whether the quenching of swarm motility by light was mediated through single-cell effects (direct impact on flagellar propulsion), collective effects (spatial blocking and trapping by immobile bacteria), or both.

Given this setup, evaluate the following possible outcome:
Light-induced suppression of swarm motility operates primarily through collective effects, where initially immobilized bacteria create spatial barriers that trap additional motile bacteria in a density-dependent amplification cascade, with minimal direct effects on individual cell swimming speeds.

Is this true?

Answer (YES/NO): NO